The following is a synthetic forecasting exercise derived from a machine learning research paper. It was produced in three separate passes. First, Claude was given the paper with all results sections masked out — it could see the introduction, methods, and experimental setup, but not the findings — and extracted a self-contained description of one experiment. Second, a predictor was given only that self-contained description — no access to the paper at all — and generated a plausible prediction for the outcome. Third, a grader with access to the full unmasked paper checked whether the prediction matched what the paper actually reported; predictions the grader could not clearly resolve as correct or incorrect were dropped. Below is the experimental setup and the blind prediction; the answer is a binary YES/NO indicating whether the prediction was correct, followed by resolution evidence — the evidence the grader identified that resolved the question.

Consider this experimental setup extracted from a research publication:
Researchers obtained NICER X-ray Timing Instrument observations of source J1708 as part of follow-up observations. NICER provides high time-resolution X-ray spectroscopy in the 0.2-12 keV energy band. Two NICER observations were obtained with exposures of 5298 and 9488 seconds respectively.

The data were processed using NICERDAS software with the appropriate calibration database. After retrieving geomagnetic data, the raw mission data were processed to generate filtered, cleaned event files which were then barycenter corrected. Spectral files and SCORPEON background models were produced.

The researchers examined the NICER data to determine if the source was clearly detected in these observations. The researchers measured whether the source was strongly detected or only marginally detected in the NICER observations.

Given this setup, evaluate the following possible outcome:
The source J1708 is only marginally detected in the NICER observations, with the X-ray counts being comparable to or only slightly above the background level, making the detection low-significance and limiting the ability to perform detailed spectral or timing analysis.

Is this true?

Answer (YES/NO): YES